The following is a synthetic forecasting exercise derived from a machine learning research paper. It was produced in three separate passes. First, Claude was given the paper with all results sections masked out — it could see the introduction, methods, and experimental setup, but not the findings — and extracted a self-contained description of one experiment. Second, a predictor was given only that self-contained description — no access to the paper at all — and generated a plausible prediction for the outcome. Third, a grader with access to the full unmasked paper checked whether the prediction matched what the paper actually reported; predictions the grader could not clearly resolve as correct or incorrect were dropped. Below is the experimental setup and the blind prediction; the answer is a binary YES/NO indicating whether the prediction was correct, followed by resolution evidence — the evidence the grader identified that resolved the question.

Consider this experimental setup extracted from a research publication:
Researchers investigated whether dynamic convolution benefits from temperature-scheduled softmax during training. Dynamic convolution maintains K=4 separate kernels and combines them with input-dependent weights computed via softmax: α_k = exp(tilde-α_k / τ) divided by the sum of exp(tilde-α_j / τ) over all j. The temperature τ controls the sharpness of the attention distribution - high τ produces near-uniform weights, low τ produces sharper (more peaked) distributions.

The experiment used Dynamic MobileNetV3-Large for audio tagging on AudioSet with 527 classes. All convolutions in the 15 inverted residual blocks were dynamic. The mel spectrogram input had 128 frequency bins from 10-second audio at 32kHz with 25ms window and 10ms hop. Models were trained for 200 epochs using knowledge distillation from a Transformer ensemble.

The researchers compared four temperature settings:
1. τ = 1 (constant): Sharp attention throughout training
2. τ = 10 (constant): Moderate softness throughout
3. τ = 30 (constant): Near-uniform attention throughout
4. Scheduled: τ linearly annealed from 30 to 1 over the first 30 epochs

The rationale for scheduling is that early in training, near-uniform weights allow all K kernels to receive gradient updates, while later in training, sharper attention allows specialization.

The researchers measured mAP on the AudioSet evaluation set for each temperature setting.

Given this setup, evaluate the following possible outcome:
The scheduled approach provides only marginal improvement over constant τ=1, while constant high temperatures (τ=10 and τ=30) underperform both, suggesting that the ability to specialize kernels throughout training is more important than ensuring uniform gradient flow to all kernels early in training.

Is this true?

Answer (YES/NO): NO